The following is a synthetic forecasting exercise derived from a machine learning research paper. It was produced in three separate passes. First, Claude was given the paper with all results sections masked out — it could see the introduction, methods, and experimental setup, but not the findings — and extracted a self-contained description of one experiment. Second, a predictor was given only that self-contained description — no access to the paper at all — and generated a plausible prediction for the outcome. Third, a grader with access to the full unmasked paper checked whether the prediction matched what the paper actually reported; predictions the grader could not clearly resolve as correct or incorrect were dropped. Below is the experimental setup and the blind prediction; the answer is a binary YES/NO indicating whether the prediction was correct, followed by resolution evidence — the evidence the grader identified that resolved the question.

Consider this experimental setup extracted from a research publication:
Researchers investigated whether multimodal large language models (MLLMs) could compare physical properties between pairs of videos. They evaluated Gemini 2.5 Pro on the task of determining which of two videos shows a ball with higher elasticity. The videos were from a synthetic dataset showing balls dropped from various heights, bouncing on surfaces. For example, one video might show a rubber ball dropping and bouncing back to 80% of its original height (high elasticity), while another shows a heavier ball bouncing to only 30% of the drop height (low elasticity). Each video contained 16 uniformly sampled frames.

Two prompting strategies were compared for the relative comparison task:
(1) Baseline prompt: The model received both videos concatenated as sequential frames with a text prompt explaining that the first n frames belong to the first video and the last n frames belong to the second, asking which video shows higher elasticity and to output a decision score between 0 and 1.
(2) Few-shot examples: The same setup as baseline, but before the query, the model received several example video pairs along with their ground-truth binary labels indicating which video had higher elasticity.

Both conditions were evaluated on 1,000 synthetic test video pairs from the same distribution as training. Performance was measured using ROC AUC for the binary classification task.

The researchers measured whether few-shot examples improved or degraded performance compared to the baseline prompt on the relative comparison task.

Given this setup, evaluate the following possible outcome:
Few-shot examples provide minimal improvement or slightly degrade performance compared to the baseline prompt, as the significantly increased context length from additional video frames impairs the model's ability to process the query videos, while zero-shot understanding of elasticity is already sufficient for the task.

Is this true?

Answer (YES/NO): YES